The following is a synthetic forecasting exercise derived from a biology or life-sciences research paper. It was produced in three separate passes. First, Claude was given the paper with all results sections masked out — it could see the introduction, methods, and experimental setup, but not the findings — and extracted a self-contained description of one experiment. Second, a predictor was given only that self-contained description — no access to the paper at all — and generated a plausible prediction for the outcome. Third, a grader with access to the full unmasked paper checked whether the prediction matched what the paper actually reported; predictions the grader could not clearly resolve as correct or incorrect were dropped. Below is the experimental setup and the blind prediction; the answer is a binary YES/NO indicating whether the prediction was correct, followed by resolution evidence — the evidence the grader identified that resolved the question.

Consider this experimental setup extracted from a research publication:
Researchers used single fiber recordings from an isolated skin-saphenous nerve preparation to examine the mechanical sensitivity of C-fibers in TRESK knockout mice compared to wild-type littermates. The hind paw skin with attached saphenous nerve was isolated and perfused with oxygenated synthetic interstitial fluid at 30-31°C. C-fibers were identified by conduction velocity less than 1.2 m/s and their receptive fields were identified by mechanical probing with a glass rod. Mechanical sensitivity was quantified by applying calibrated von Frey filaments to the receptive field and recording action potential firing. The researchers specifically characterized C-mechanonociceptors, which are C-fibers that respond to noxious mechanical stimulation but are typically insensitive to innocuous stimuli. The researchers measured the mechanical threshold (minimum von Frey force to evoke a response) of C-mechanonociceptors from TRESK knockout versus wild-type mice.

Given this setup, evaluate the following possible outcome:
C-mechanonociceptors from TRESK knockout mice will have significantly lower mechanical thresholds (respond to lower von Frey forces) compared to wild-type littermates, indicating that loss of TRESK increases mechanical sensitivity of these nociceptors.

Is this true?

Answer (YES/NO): NO